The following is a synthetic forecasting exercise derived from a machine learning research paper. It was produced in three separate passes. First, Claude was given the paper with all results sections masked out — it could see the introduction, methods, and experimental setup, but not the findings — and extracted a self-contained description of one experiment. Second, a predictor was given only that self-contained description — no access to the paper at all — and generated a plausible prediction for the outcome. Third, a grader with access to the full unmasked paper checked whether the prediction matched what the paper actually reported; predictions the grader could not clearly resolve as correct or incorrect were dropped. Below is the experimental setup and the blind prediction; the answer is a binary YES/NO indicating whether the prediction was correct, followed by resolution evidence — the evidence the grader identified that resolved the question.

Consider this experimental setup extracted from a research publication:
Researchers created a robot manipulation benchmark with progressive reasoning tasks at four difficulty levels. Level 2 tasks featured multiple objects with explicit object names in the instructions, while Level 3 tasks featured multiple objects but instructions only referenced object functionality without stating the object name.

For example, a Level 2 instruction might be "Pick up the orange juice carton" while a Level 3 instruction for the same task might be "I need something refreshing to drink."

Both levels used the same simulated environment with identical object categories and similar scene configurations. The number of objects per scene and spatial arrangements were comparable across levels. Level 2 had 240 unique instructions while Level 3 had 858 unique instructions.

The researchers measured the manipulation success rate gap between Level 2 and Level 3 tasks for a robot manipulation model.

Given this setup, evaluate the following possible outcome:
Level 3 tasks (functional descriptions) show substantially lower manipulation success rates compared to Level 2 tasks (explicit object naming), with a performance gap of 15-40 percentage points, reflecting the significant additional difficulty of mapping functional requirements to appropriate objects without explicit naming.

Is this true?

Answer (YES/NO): YES